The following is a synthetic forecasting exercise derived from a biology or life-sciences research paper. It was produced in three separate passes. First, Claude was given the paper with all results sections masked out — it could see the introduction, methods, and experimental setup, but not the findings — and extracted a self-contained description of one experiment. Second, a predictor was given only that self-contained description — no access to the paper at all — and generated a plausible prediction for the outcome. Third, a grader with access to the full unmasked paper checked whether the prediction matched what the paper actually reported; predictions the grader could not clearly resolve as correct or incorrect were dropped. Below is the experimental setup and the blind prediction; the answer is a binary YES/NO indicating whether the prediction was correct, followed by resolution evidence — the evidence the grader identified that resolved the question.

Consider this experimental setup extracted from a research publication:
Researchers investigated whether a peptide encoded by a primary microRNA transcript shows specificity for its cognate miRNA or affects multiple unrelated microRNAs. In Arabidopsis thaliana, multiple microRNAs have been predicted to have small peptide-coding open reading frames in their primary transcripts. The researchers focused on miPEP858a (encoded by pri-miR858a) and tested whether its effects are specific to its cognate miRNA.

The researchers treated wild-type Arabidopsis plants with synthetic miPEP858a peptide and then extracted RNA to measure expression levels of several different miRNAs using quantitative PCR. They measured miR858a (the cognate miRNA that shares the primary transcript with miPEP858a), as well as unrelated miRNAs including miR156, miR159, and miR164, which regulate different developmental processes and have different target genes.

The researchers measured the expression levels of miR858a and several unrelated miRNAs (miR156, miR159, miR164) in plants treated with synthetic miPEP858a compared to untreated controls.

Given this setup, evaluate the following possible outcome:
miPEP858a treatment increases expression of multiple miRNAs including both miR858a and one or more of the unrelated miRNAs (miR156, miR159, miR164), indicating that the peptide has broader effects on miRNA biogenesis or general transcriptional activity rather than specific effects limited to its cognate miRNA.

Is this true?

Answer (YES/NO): NO